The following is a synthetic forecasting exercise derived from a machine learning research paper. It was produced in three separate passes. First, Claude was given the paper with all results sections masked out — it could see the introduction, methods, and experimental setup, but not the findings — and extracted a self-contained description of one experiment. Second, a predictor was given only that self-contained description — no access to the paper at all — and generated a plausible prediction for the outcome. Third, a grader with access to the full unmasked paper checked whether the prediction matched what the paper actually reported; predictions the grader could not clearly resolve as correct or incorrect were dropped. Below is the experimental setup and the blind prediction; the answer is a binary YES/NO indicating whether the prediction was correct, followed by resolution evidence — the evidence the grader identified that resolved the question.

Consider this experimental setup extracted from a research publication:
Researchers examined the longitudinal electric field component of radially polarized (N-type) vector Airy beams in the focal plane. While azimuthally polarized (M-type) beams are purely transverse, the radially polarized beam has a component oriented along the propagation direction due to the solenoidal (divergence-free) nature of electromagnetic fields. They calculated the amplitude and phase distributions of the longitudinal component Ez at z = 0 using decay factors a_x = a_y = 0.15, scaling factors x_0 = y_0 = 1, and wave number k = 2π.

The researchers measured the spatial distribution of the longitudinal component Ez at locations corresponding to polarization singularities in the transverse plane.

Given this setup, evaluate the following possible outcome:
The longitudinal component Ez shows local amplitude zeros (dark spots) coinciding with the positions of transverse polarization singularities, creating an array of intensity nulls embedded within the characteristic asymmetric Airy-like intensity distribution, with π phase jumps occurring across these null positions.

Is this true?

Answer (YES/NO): NO